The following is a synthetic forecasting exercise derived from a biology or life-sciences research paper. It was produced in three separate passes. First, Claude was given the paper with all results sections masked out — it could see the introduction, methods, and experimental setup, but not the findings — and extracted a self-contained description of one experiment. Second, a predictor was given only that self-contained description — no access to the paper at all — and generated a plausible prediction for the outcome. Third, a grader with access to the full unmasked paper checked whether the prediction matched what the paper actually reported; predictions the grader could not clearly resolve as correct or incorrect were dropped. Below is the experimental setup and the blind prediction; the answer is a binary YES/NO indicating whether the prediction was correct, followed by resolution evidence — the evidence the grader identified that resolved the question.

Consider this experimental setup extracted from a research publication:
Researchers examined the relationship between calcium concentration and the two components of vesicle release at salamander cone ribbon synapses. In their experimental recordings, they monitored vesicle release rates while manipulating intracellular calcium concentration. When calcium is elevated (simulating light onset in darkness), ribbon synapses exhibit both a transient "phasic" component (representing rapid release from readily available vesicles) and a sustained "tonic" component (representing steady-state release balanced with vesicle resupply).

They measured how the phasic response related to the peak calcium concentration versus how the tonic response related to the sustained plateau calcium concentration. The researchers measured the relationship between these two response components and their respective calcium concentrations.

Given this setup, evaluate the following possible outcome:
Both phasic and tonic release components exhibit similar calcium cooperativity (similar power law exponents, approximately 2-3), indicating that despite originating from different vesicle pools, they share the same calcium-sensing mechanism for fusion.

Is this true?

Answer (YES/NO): NO